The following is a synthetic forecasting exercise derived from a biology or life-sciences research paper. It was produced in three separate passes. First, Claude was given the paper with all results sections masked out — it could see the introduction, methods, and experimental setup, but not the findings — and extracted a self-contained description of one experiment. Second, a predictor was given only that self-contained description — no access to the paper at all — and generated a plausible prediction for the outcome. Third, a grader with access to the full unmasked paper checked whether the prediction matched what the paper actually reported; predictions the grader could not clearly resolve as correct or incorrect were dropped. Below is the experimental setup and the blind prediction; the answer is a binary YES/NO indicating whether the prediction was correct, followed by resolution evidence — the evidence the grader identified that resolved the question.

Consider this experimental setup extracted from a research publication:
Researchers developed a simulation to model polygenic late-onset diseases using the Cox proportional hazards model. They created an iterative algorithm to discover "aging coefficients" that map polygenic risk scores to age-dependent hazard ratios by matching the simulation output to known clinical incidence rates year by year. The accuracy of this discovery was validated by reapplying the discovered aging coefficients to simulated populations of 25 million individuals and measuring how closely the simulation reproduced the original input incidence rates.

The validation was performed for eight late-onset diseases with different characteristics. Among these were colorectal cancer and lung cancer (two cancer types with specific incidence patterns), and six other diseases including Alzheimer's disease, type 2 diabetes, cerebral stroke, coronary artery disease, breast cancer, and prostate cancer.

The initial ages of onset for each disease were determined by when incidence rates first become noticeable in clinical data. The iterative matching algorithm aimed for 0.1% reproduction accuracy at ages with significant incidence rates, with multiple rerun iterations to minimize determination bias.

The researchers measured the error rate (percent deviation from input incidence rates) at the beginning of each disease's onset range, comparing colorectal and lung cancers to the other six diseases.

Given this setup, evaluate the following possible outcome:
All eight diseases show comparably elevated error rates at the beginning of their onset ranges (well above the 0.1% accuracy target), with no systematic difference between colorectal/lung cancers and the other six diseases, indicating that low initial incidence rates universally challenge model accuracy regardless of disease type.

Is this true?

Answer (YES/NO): NO